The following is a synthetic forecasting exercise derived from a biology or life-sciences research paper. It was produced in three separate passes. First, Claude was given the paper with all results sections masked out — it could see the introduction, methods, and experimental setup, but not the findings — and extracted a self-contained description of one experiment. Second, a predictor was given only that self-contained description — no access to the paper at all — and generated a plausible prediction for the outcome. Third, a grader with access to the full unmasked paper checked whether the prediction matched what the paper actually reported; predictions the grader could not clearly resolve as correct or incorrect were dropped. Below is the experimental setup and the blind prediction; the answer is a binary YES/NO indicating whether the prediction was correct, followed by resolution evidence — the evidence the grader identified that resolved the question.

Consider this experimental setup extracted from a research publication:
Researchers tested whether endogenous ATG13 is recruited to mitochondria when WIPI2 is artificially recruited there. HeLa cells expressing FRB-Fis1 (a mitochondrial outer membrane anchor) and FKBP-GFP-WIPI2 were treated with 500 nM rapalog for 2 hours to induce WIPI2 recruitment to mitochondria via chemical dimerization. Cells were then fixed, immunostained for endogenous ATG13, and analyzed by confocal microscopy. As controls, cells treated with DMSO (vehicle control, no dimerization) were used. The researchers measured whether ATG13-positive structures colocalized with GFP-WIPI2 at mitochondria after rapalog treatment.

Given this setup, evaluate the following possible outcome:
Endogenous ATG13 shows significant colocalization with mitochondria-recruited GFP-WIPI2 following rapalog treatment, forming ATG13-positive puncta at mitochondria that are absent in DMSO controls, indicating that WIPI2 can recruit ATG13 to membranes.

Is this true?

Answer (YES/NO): YES